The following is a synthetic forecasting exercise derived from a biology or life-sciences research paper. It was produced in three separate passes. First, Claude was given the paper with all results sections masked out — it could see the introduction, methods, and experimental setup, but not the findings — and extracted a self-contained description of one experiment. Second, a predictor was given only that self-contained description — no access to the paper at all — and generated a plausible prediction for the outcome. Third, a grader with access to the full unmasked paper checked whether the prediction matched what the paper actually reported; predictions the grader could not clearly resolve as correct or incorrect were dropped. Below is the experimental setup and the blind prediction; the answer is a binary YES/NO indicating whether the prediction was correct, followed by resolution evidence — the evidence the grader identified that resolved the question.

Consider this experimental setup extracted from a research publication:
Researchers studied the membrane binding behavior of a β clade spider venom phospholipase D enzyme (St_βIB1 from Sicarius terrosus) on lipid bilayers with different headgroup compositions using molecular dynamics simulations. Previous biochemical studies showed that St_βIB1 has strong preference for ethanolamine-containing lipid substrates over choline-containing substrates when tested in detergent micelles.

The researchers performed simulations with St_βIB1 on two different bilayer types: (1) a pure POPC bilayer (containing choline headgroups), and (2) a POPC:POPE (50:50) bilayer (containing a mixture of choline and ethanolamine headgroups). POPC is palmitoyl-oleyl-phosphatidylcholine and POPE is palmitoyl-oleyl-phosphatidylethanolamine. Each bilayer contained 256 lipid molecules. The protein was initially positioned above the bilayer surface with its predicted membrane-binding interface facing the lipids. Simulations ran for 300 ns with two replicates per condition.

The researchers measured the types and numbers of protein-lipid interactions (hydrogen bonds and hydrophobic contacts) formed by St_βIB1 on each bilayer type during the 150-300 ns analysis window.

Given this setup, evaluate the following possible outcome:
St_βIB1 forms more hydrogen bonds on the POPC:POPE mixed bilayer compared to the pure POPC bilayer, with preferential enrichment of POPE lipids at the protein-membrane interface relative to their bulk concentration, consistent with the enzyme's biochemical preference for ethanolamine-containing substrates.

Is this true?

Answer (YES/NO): NO